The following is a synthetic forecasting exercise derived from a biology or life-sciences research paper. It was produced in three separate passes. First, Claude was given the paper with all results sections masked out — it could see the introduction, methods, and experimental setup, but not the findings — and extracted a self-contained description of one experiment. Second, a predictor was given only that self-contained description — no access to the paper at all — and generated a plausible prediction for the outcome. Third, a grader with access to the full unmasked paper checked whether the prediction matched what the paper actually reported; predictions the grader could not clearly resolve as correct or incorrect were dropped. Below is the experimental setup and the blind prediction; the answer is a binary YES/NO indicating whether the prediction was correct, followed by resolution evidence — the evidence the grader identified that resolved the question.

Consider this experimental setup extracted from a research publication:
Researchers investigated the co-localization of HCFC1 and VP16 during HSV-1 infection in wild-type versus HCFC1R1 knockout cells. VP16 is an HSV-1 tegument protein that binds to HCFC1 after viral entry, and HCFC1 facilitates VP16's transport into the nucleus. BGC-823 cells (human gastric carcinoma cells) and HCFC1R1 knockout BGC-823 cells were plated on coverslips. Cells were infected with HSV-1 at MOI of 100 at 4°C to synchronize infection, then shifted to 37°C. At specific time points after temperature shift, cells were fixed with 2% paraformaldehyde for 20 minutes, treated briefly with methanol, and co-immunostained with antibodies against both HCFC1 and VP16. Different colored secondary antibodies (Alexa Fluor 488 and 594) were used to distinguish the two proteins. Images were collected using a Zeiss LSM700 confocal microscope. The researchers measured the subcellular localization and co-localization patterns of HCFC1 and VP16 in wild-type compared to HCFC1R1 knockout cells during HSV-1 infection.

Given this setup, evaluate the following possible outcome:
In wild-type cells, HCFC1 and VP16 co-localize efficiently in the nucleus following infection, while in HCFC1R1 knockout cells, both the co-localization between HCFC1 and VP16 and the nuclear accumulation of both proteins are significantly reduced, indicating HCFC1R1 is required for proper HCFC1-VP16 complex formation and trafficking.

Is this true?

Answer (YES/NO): YES